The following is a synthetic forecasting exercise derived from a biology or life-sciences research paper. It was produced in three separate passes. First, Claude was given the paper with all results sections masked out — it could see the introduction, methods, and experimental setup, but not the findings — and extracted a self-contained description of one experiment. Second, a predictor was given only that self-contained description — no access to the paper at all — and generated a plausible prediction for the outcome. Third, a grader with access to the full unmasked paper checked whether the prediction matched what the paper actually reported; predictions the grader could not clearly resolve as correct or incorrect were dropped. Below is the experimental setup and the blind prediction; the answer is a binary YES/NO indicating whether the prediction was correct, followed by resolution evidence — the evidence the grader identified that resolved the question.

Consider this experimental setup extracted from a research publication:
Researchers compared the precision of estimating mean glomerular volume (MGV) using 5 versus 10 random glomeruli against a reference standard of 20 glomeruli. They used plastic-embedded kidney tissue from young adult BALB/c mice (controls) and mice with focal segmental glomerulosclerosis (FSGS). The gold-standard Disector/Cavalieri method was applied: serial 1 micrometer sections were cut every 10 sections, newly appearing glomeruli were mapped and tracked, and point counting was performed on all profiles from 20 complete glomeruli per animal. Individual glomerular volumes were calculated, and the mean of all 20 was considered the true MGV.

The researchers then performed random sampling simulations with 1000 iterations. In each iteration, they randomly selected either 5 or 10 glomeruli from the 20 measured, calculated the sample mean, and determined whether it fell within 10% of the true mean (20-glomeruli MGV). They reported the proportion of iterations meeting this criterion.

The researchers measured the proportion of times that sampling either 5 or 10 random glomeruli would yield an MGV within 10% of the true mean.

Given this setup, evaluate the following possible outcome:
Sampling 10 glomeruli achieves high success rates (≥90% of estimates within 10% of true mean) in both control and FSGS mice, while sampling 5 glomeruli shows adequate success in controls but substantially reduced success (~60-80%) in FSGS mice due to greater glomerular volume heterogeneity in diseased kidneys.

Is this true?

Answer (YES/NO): NO